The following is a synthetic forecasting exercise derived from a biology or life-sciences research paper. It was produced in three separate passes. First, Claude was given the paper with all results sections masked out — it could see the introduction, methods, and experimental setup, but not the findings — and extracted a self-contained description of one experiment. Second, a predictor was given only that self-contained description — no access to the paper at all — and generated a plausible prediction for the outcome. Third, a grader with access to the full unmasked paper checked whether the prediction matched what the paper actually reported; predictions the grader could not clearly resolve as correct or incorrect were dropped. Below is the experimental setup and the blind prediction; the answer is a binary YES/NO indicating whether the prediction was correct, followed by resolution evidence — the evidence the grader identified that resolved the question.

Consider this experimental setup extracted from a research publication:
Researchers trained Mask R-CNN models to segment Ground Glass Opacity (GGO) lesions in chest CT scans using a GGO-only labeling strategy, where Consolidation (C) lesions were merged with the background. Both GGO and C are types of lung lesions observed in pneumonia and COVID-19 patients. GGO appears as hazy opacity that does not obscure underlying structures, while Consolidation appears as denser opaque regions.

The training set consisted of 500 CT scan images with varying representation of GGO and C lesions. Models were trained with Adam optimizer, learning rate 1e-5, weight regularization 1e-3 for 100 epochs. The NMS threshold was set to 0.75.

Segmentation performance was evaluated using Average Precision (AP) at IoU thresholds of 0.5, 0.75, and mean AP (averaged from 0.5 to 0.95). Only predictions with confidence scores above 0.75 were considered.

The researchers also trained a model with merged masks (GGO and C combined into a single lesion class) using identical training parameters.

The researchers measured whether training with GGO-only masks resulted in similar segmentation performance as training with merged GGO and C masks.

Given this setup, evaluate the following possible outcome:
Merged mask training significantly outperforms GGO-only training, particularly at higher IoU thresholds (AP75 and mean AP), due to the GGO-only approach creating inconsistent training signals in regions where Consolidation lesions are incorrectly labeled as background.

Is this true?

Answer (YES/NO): NO